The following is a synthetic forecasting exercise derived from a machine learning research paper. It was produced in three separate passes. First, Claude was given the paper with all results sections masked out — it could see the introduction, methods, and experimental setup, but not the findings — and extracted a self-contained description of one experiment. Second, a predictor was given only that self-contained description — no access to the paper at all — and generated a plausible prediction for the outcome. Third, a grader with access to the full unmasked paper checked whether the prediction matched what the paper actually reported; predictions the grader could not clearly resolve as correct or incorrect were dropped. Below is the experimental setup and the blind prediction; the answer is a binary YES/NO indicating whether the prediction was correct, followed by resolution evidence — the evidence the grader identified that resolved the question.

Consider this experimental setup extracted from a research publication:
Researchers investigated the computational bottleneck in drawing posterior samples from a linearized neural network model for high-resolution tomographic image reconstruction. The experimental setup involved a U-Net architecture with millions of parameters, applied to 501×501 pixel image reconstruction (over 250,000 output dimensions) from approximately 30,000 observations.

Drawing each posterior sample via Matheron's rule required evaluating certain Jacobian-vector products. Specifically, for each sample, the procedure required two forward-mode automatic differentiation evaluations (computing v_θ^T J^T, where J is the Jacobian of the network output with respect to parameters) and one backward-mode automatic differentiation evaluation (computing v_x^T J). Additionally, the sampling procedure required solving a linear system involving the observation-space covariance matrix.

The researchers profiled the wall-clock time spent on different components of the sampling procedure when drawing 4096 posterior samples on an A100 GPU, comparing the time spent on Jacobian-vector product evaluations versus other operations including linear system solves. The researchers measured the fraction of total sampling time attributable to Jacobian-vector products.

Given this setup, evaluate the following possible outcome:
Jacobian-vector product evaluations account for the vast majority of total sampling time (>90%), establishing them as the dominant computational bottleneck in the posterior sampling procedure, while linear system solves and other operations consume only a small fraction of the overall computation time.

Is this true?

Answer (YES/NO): YES